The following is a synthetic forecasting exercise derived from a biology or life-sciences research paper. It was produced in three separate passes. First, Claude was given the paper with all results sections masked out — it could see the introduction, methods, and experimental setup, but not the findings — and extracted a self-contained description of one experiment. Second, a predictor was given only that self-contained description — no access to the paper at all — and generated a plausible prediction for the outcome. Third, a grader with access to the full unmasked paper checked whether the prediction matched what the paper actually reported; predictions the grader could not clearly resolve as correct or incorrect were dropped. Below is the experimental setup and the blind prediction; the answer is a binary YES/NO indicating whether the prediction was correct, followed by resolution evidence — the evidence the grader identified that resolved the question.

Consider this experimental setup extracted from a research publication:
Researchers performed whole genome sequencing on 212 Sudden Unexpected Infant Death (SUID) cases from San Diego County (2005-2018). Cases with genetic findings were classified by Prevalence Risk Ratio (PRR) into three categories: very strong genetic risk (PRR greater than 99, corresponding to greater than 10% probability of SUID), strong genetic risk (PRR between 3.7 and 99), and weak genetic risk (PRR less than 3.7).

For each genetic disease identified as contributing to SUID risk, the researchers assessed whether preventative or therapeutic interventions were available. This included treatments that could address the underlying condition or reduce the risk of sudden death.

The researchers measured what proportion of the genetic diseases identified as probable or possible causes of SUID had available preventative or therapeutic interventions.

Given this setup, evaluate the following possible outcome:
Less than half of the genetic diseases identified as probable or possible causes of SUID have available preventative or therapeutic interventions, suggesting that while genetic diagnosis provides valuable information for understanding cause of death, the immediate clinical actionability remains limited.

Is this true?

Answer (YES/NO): NO